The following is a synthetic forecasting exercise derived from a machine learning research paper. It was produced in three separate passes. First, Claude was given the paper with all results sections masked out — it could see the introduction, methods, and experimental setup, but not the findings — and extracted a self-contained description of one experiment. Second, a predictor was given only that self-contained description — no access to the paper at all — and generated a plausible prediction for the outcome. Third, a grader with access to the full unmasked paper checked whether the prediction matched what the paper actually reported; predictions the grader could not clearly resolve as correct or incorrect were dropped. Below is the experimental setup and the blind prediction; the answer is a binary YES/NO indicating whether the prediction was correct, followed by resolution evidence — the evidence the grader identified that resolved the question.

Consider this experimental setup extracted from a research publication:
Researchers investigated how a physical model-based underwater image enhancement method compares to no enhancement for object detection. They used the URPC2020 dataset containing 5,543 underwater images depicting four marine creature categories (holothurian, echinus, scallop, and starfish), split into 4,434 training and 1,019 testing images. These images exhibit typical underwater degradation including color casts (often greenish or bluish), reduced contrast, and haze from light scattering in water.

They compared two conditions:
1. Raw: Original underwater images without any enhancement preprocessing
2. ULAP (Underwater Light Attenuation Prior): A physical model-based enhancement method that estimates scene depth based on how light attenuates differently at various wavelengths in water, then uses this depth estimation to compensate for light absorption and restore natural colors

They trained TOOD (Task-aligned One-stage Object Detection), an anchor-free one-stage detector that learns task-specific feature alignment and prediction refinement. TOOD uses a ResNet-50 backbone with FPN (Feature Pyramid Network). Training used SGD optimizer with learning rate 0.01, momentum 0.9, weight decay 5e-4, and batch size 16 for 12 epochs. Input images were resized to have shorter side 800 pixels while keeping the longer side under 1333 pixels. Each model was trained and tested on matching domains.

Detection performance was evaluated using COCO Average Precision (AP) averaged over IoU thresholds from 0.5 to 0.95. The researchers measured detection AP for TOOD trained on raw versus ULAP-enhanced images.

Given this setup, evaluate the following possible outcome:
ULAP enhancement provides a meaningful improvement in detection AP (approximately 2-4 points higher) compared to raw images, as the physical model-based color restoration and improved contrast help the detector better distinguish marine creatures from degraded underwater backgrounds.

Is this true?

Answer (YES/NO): NO